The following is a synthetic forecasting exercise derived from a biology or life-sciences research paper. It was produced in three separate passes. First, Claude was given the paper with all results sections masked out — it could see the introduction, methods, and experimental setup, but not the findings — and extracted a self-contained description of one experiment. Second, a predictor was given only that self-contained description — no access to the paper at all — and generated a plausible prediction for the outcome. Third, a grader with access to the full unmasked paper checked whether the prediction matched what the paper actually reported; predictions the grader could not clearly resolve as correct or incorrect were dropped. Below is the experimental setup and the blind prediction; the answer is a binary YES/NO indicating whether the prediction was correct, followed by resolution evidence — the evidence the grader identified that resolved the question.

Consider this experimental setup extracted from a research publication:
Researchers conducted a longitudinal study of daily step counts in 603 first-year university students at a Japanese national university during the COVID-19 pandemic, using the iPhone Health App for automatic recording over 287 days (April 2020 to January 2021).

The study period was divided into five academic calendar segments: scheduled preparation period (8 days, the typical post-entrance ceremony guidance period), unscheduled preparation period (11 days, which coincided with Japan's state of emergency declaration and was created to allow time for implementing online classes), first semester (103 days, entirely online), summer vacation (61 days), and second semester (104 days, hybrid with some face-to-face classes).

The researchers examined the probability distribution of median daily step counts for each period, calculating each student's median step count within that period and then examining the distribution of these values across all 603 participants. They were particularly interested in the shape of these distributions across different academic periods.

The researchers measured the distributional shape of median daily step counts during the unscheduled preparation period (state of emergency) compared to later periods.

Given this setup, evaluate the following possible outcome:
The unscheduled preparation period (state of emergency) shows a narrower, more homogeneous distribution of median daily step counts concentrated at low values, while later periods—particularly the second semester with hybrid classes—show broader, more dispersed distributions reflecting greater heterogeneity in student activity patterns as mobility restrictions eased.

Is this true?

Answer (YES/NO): NO